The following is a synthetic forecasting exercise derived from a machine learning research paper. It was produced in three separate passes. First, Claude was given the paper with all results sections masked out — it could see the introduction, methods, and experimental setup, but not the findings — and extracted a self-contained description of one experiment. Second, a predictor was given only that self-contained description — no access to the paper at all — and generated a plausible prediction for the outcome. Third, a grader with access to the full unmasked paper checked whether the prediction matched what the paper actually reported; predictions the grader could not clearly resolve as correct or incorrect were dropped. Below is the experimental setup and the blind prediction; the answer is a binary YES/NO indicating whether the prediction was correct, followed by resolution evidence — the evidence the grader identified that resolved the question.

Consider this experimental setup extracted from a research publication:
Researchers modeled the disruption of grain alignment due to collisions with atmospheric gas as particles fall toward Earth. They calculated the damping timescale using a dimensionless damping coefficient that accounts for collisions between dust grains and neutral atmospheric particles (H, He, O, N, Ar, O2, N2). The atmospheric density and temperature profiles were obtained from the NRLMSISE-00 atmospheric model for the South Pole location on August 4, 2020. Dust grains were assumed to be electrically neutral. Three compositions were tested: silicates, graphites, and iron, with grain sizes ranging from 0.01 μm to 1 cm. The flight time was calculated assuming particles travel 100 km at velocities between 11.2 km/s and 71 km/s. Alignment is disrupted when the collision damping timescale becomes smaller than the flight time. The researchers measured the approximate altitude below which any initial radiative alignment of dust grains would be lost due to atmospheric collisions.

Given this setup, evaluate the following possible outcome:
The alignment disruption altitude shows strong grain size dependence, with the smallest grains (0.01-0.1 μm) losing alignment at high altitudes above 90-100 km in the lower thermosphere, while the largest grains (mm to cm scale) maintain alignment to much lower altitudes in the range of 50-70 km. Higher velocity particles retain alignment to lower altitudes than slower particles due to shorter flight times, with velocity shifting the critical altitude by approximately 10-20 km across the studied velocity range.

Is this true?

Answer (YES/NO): NO